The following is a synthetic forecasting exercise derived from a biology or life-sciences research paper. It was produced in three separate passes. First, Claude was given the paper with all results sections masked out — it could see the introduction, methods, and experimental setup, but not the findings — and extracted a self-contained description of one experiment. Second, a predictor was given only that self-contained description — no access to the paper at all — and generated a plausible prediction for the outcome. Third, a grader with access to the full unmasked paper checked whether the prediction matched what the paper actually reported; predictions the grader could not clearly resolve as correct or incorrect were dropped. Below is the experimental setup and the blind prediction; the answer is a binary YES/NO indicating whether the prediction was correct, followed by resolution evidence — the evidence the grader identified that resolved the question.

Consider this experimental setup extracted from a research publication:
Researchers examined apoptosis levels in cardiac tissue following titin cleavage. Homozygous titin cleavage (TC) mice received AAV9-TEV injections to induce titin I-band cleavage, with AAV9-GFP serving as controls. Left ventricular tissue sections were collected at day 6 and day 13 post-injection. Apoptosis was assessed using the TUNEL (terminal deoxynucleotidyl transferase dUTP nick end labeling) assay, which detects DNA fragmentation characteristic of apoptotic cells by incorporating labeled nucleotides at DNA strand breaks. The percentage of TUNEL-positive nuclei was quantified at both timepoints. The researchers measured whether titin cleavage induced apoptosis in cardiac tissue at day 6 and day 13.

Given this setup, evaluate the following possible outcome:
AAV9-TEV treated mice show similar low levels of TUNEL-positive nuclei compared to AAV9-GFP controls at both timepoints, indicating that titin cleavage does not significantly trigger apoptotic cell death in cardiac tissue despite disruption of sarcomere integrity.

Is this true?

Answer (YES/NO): NO